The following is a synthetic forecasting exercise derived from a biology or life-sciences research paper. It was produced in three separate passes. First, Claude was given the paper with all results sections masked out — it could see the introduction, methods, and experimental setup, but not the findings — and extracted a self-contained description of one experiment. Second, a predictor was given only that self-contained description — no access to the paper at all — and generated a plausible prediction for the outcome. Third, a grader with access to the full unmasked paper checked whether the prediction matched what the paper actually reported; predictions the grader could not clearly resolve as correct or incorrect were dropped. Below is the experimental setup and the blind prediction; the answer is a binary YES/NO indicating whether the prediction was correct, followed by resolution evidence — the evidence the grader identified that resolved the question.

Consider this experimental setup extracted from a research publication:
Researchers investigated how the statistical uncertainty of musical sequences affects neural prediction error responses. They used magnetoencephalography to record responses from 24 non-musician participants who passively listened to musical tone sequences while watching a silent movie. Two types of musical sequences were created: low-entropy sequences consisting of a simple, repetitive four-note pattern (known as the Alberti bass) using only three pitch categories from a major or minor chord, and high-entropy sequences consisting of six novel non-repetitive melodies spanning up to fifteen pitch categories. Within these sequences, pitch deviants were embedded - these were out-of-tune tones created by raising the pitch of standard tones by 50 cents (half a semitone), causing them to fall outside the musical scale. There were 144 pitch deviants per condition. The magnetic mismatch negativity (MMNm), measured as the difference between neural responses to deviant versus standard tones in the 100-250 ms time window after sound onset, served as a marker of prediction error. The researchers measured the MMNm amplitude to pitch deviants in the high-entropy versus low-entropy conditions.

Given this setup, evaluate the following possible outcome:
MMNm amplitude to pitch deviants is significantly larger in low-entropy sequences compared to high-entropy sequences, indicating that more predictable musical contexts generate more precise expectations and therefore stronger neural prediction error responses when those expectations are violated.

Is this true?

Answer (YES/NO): YES